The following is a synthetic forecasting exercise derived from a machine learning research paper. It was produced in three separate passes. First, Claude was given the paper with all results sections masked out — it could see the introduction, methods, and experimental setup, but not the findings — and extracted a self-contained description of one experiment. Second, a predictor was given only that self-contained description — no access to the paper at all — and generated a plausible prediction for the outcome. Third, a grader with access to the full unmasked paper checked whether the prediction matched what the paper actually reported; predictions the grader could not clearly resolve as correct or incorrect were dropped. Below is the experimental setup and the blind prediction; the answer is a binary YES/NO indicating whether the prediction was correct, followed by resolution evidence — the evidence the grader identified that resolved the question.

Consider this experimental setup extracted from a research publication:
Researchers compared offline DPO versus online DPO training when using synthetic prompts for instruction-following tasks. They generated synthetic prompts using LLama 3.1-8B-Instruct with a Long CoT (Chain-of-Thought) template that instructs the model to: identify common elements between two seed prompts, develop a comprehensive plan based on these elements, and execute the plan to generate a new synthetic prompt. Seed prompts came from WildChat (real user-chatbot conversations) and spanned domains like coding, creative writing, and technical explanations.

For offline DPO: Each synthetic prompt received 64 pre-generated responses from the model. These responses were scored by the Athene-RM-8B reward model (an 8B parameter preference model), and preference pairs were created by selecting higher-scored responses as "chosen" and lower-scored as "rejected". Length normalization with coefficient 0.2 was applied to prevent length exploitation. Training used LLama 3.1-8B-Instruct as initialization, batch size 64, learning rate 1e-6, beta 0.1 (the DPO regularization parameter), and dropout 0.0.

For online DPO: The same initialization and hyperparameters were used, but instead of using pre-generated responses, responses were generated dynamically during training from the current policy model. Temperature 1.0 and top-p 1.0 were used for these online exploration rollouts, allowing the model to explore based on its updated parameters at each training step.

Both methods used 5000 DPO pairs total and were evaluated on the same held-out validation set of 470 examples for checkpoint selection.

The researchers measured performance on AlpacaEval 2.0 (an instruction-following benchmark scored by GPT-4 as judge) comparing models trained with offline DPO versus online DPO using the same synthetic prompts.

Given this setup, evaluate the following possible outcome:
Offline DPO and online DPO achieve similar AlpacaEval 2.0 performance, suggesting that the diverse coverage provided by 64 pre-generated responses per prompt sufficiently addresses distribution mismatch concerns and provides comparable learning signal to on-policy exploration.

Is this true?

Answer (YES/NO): NO